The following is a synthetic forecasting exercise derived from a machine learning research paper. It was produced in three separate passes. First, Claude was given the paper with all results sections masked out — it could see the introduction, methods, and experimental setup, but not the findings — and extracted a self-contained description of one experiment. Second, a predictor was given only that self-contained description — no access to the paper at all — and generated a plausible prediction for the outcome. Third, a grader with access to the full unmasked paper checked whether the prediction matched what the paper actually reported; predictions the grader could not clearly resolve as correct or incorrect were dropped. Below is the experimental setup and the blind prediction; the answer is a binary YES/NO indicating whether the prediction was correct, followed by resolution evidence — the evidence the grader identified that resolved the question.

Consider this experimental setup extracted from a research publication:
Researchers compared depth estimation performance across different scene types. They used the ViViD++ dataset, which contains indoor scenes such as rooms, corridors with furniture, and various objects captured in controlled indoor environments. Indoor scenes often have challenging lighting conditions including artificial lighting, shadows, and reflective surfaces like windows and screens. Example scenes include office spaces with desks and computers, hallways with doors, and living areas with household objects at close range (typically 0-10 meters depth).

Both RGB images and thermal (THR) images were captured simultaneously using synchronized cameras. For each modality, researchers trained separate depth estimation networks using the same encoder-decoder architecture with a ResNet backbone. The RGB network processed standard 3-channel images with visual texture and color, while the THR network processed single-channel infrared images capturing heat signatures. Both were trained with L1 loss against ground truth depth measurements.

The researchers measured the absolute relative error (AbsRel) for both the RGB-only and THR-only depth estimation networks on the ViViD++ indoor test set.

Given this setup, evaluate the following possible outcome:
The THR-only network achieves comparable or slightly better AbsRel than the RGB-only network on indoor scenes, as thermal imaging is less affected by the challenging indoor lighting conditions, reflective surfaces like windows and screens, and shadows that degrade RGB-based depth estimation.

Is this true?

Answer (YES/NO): NO